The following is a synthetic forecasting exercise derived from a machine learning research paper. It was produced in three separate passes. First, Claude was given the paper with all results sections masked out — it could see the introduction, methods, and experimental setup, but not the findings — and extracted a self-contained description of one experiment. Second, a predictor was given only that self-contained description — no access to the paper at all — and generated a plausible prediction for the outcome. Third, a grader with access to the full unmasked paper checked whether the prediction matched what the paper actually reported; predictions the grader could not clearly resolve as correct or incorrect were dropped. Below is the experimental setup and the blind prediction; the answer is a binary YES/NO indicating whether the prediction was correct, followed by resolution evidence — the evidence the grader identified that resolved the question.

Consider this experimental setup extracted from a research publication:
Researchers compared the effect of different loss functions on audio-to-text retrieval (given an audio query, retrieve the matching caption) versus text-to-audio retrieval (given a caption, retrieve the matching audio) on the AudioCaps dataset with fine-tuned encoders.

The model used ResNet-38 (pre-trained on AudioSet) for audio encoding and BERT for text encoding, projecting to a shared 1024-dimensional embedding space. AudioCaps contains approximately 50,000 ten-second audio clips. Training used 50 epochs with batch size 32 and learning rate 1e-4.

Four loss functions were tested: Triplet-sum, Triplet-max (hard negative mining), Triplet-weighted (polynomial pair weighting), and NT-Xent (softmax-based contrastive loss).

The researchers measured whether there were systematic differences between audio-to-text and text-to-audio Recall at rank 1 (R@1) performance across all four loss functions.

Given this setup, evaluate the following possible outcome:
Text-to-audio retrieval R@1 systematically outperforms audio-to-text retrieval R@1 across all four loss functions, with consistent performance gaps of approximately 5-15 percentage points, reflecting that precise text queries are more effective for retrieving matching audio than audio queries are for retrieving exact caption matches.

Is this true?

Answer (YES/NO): NO